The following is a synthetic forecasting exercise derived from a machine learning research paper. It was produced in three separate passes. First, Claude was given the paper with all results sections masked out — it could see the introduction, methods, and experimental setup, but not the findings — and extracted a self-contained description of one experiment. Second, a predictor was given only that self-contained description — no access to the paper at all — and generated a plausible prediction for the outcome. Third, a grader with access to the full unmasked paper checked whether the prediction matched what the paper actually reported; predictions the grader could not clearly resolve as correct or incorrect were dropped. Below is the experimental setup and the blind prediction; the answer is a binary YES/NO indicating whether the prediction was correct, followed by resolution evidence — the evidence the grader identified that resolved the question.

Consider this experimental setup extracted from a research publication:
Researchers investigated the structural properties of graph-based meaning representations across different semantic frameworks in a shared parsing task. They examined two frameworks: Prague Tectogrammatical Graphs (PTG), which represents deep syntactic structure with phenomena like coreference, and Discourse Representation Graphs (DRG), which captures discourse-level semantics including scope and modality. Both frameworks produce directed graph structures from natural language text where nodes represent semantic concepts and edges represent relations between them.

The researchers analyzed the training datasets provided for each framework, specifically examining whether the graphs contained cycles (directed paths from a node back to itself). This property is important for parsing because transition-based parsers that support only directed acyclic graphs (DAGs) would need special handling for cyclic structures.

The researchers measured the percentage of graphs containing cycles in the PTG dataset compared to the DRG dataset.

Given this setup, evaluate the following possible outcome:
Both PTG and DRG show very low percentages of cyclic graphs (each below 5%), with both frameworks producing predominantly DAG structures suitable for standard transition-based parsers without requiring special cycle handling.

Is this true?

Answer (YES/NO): NO